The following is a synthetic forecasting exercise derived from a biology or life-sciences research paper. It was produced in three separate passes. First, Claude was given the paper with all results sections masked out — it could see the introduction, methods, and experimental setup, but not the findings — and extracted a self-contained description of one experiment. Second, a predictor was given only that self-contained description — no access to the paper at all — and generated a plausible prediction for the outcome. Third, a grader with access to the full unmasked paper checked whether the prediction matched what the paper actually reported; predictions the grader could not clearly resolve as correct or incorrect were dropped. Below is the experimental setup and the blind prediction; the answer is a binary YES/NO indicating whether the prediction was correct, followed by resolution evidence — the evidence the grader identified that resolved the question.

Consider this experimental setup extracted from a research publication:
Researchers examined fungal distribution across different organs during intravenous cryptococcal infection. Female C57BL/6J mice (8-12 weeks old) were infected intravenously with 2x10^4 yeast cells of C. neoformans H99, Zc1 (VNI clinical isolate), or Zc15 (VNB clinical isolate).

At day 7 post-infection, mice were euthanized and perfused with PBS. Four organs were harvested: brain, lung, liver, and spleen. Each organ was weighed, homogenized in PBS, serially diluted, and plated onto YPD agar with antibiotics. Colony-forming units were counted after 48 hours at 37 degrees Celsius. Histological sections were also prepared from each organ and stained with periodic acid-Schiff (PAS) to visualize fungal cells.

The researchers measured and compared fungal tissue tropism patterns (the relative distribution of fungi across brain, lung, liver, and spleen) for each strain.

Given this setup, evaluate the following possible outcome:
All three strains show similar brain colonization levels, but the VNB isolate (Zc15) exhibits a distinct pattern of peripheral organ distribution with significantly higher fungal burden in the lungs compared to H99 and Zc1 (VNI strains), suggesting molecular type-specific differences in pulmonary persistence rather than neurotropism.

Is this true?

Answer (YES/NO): NO